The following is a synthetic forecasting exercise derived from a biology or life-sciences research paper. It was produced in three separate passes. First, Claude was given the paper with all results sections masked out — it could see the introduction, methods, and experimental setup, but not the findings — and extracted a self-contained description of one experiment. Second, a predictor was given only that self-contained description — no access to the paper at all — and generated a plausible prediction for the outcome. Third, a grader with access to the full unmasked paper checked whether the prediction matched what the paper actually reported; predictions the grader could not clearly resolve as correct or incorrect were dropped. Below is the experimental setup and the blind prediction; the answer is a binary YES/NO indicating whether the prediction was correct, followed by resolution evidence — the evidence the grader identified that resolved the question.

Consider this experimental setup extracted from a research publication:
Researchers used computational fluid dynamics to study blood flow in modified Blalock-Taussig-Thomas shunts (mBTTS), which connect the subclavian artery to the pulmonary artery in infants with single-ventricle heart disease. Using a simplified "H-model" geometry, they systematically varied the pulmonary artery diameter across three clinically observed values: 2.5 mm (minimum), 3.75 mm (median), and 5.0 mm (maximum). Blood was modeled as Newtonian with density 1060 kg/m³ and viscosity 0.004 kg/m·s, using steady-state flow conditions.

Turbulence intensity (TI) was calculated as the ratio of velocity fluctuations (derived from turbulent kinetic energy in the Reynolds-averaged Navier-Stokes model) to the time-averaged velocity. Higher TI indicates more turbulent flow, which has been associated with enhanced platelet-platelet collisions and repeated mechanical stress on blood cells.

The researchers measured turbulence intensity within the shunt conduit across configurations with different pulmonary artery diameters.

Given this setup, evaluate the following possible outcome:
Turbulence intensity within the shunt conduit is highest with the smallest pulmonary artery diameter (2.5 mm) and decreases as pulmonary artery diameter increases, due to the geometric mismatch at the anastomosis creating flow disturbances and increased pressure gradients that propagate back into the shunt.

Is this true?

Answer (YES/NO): NO